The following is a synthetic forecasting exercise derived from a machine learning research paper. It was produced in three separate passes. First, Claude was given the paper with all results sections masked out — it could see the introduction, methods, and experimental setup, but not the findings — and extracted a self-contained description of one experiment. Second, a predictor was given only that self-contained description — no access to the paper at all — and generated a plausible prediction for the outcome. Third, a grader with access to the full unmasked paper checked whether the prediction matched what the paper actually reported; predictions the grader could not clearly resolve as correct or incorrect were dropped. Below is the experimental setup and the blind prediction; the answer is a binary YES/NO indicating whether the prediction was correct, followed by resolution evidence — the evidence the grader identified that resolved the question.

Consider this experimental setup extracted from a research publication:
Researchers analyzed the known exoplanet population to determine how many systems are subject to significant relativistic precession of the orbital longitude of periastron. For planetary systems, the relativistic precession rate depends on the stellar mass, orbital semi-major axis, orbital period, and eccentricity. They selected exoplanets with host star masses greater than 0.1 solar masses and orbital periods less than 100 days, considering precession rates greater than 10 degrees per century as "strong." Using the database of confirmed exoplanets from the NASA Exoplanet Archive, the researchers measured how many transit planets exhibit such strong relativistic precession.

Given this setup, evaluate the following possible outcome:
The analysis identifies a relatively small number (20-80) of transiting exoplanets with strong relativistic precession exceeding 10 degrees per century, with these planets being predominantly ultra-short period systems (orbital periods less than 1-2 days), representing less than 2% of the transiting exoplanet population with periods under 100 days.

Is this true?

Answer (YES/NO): NO